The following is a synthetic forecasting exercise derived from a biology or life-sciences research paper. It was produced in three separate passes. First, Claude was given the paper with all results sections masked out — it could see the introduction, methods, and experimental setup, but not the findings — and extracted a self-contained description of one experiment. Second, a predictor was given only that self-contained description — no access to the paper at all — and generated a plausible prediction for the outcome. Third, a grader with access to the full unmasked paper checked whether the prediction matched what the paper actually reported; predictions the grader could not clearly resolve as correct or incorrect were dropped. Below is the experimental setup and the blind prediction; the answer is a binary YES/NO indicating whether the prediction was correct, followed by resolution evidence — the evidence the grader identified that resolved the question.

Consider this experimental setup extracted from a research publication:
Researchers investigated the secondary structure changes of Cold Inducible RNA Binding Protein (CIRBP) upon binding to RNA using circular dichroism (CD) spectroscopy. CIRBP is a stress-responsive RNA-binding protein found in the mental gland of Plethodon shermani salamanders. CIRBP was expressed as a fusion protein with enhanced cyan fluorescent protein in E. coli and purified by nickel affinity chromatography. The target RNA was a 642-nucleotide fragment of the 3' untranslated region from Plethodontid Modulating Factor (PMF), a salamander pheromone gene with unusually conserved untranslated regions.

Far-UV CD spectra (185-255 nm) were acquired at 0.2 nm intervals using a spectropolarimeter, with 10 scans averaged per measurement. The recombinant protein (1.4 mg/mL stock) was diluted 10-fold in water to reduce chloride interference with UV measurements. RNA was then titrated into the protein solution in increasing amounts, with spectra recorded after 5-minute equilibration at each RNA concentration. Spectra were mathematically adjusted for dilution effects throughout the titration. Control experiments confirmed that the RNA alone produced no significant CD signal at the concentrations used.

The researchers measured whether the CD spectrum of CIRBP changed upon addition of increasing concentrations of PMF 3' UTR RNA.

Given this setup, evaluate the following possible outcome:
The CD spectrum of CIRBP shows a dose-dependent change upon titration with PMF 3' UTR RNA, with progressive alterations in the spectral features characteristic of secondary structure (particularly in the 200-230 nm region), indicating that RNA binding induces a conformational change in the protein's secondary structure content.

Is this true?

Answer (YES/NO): YES